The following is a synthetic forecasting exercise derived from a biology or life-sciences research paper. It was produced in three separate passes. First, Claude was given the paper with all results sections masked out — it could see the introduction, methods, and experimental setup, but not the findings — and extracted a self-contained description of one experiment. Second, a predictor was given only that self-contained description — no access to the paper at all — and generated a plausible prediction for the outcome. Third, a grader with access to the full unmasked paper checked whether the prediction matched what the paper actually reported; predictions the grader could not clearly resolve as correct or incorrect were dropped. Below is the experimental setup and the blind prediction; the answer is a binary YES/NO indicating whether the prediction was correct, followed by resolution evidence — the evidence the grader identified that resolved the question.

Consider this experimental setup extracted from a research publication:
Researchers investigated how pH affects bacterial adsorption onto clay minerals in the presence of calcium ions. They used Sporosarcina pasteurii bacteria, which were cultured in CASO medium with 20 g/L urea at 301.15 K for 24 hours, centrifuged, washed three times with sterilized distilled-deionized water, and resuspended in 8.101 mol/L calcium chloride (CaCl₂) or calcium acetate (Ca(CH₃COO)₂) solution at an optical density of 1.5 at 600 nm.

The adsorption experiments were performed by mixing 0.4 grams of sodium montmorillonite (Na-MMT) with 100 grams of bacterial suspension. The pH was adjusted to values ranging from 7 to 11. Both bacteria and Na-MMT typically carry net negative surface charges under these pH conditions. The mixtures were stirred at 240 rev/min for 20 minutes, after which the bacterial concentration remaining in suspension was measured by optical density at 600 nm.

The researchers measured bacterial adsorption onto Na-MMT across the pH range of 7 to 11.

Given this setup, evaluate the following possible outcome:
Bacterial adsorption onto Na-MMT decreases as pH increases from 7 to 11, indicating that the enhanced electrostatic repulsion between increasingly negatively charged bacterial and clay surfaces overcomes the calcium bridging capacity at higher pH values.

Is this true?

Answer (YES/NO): YES